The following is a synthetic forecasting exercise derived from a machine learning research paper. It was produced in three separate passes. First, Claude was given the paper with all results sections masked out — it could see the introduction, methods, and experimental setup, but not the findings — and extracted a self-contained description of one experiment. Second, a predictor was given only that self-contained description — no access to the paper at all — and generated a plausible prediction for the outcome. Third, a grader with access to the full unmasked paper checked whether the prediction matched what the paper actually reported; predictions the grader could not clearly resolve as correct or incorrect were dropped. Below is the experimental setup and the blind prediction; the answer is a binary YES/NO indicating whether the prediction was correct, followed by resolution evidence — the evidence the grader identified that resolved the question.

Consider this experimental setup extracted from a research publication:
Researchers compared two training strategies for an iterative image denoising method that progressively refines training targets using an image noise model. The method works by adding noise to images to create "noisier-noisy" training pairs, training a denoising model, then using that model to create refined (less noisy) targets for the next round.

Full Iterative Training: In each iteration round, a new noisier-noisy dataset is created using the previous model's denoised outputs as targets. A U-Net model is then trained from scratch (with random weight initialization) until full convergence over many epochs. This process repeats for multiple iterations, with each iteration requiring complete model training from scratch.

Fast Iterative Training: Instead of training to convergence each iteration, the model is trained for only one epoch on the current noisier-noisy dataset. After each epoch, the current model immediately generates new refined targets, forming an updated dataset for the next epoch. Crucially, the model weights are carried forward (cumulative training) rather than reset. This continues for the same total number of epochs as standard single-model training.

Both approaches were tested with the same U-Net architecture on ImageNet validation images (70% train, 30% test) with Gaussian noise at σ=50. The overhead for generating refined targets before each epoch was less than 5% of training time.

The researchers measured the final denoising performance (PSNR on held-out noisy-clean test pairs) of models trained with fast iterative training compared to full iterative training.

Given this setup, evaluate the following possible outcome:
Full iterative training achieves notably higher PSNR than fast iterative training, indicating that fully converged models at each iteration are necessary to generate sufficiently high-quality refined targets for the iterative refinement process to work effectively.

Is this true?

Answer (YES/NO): NO